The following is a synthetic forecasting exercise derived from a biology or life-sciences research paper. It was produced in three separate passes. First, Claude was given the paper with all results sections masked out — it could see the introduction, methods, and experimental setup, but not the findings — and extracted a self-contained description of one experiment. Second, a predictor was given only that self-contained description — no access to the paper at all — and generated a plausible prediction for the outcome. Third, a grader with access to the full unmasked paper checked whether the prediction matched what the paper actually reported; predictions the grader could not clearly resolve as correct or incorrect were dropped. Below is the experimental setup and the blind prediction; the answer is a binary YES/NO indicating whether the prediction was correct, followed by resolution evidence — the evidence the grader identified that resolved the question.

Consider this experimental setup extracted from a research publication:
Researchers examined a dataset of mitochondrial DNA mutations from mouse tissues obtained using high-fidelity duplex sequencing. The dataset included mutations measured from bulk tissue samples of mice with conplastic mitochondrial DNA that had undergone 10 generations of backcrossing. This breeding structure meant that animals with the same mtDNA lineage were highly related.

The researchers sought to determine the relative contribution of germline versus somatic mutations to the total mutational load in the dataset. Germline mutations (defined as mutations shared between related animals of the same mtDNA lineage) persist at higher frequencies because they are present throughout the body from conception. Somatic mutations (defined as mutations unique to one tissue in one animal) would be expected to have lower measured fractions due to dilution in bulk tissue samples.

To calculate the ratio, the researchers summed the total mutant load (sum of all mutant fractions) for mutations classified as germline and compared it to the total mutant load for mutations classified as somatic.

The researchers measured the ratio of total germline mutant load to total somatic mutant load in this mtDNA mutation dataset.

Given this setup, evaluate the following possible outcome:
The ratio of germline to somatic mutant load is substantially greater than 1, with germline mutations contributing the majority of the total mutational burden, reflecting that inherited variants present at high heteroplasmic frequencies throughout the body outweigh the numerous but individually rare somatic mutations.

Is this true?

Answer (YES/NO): YES